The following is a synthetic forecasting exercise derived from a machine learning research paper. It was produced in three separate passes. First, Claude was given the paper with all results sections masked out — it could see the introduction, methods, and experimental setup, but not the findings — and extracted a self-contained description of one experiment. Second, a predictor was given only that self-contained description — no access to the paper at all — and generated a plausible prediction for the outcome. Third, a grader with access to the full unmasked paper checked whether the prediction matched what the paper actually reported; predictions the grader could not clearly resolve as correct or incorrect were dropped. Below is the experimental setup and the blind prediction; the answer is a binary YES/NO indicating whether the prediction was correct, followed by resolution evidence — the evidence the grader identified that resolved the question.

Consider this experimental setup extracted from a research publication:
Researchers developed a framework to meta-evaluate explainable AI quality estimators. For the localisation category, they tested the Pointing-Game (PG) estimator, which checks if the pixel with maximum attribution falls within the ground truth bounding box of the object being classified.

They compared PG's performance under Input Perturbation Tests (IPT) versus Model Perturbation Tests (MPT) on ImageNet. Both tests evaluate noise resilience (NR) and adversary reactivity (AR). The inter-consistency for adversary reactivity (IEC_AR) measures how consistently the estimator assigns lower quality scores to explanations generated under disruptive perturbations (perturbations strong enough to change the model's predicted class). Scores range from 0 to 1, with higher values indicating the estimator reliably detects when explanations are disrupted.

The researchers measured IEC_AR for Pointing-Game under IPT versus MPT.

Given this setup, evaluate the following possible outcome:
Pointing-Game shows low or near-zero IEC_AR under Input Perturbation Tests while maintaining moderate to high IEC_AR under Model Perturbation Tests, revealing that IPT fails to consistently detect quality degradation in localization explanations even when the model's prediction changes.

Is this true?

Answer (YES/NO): NO